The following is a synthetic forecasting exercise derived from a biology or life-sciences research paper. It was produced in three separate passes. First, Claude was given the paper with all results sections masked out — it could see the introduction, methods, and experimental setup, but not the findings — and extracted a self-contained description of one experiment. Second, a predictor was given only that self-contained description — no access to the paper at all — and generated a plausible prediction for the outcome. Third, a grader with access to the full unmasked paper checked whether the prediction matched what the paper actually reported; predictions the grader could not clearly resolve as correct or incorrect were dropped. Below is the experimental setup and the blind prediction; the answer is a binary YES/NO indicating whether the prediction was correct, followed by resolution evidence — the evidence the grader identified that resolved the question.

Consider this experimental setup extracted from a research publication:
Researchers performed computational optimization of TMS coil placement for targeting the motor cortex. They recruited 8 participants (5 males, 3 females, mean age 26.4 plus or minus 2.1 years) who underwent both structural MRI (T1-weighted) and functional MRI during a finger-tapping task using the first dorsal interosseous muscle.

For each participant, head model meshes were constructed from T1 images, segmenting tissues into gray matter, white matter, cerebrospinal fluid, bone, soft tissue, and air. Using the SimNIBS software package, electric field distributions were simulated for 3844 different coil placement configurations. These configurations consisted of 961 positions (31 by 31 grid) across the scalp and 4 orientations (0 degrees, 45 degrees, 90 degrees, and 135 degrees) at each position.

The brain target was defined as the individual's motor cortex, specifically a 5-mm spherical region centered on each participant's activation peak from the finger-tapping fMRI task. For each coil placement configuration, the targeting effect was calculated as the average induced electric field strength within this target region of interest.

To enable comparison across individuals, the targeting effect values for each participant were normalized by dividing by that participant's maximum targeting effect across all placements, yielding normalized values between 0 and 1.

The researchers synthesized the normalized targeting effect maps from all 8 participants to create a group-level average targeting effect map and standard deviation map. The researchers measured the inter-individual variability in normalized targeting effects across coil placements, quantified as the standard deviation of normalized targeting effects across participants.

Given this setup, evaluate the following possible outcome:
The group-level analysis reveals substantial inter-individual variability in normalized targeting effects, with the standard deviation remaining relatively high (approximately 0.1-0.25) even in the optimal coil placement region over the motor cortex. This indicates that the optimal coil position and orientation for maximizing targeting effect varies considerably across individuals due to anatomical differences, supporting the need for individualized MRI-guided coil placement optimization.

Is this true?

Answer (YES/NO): NO